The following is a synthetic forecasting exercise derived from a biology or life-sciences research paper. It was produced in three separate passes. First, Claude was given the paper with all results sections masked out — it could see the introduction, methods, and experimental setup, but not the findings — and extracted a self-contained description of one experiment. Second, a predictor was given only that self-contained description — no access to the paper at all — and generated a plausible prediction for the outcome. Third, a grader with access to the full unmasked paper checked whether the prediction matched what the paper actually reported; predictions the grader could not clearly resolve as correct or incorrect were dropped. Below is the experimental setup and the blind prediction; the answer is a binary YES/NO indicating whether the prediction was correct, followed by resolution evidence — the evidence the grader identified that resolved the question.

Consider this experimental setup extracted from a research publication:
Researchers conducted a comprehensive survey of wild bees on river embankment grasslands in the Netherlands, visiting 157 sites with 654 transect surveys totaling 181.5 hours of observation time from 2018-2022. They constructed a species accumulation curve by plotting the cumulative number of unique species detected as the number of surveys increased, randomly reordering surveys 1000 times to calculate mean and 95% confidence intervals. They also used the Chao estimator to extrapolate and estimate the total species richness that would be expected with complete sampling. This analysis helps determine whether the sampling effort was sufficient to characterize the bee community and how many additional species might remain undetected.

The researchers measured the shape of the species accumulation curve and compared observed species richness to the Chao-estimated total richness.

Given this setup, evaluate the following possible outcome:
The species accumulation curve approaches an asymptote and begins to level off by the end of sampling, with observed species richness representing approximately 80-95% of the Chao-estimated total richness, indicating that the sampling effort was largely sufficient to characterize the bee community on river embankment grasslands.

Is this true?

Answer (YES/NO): NO